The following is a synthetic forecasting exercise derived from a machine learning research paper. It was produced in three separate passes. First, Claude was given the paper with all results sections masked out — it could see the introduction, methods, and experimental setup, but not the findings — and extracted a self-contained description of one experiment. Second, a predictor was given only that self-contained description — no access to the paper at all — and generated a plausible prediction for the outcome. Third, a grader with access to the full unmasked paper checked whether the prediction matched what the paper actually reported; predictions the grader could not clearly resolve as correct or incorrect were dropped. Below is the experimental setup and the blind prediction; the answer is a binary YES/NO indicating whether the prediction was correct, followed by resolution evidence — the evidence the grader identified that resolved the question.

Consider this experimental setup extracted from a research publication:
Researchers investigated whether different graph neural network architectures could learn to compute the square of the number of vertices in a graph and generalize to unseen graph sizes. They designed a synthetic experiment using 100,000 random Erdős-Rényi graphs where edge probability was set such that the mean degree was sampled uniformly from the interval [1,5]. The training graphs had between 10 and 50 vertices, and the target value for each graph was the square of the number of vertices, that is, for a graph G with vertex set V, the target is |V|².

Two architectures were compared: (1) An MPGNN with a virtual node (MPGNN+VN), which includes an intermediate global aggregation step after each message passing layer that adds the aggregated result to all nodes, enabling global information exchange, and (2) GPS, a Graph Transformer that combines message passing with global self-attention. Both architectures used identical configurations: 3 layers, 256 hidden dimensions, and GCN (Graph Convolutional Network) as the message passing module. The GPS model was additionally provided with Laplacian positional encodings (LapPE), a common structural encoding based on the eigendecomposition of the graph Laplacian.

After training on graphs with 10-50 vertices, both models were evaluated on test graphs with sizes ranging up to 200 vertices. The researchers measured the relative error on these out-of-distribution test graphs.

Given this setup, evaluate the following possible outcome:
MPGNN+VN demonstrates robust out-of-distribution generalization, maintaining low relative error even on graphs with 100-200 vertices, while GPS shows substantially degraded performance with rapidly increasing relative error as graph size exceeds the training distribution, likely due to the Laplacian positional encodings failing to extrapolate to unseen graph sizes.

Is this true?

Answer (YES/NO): YES